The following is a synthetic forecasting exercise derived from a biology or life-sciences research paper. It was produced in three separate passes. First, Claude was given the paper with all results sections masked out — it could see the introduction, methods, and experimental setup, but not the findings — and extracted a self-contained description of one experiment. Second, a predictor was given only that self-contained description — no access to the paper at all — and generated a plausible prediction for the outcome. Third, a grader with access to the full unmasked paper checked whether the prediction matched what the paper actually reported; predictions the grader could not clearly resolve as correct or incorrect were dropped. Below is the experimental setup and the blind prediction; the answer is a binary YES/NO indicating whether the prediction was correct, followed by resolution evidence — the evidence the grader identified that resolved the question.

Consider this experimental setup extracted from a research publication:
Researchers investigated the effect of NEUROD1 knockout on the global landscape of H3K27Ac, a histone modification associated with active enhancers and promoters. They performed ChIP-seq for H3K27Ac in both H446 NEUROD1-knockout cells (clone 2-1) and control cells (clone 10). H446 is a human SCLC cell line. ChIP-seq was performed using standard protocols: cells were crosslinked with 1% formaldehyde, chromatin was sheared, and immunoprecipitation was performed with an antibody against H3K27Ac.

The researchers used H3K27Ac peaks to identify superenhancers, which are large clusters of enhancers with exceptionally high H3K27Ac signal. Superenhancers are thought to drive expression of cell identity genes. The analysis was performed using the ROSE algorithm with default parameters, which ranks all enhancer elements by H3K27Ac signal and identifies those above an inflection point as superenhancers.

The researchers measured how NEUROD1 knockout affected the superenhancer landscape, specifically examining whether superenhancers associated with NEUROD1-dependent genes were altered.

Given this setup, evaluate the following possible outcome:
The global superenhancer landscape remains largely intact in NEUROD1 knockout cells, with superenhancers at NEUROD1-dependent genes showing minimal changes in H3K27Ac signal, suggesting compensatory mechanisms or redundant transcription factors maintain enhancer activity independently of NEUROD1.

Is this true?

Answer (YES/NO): NO